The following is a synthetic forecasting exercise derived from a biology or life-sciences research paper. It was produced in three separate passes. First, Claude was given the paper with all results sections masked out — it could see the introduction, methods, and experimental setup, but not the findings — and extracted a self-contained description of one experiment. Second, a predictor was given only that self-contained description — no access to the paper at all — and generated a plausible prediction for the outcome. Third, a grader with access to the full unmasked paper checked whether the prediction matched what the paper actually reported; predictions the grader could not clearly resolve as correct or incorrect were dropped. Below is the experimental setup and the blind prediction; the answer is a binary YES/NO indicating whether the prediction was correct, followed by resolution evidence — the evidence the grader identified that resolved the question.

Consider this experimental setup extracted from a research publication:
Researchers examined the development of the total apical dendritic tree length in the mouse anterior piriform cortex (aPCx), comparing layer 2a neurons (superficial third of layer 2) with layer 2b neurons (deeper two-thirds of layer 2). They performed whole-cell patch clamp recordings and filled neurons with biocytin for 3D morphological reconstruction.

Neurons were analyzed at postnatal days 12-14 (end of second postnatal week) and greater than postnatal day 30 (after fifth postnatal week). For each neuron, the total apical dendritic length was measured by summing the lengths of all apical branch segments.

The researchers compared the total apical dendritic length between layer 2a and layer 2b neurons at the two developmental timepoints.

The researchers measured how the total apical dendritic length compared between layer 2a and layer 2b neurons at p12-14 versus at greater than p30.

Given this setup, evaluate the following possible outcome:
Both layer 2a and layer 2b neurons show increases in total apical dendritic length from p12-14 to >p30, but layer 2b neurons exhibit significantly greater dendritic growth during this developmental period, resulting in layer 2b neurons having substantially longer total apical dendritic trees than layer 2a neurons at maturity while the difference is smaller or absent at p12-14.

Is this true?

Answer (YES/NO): NO